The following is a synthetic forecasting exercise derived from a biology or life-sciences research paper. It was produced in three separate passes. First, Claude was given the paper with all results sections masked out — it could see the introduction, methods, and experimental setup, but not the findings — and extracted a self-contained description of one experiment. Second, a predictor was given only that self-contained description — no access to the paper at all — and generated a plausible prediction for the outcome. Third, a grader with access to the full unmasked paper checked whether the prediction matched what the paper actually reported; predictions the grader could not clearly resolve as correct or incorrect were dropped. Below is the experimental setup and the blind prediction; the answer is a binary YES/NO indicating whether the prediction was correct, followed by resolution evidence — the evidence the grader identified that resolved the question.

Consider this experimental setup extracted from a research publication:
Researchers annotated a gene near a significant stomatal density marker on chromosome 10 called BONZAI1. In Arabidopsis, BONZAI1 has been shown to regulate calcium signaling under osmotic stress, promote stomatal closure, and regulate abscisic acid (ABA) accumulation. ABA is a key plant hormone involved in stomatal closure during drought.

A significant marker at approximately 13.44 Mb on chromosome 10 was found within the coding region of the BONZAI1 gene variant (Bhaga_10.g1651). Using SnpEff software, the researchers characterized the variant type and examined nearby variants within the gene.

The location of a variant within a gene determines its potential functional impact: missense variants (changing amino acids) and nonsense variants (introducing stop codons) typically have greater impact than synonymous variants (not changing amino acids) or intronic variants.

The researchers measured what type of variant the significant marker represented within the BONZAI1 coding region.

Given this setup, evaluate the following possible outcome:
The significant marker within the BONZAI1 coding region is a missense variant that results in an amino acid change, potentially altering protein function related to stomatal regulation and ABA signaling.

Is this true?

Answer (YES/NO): NO